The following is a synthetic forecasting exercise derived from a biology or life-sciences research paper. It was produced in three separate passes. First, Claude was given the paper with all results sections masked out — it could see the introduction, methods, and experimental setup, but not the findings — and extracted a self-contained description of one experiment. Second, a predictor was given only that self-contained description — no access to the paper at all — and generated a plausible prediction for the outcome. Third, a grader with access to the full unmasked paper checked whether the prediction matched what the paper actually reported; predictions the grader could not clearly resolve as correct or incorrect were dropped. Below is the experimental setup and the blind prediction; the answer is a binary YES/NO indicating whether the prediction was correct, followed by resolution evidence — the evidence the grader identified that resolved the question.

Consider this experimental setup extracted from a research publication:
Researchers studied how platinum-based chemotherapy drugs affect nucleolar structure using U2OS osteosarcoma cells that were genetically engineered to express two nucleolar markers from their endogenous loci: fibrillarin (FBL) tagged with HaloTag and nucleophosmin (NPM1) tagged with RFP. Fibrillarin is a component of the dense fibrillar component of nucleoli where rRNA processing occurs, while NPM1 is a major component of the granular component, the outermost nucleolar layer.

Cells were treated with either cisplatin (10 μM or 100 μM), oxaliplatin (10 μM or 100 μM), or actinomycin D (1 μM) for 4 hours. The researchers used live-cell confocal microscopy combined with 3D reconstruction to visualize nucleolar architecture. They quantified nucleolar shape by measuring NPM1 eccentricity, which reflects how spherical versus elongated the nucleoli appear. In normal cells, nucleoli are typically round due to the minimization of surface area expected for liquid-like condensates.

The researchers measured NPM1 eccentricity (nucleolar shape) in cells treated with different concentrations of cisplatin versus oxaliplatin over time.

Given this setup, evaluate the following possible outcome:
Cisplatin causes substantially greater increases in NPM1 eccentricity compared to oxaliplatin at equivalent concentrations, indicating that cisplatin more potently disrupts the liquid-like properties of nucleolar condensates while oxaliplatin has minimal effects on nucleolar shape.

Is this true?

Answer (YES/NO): NO